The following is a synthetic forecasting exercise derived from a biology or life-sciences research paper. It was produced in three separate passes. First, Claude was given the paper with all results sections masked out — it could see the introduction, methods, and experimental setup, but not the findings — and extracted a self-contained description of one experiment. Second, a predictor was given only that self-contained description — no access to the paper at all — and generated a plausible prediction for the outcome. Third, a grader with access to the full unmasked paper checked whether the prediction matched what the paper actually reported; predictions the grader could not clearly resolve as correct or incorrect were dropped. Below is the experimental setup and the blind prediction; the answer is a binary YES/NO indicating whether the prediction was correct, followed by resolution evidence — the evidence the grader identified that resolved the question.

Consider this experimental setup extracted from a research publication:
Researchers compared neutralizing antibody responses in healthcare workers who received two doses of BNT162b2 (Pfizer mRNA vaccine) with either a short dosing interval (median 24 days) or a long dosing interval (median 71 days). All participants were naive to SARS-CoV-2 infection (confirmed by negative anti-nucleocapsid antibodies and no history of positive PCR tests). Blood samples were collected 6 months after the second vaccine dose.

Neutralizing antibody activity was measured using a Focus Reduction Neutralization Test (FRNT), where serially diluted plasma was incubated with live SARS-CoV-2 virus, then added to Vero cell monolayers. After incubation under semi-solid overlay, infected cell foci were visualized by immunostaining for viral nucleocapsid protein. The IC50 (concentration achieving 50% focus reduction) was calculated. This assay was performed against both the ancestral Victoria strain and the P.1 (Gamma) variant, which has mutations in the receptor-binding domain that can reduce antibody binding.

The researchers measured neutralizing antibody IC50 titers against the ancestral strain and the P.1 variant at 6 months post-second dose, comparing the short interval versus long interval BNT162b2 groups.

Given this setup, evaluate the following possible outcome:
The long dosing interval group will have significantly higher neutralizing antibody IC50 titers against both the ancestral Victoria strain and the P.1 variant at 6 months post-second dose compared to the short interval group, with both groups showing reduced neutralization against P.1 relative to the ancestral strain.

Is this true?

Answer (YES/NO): NO